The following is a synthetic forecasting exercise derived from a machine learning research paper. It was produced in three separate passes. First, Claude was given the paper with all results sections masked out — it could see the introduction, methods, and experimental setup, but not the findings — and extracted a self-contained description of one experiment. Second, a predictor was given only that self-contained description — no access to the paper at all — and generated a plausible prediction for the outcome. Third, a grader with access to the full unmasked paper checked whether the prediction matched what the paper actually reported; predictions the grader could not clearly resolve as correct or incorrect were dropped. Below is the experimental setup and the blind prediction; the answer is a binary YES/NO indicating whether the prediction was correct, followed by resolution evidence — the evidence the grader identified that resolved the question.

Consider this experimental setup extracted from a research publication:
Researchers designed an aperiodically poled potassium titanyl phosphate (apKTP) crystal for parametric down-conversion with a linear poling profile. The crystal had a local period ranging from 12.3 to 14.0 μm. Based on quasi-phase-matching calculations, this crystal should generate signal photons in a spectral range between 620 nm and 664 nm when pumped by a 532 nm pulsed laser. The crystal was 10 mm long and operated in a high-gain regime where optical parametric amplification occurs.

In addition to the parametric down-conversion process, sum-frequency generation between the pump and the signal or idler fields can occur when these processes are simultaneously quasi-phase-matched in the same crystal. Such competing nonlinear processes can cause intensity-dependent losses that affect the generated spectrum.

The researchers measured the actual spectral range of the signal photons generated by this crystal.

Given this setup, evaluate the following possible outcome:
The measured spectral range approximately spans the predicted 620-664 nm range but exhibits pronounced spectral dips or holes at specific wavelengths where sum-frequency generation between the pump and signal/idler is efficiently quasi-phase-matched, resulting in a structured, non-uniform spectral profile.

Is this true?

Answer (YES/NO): NO